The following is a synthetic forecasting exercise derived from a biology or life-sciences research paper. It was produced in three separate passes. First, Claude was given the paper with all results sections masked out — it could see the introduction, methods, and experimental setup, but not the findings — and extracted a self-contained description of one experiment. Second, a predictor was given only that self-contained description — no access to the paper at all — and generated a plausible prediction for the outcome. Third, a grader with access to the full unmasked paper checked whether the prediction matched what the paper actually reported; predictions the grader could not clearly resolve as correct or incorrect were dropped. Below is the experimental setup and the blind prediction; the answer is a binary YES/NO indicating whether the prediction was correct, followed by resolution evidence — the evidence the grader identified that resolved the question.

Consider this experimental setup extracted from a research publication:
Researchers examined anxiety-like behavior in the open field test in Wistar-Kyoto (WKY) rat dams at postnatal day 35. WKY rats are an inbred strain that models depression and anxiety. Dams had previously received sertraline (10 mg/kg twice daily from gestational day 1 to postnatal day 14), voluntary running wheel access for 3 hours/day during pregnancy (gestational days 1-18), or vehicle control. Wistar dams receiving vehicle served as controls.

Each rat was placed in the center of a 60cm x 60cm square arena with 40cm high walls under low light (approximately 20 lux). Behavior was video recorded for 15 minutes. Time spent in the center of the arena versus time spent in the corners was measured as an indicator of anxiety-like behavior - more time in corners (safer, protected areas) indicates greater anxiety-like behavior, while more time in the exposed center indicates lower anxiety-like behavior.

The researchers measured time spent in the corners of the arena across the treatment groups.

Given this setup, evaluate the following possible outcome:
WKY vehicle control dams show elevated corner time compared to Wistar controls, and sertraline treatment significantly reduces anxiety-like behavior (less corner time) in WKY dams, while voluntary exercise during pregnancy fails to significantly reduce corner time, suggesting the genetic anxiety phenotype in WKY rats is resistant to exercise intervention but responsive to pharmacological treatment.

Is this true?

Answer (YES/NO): NO